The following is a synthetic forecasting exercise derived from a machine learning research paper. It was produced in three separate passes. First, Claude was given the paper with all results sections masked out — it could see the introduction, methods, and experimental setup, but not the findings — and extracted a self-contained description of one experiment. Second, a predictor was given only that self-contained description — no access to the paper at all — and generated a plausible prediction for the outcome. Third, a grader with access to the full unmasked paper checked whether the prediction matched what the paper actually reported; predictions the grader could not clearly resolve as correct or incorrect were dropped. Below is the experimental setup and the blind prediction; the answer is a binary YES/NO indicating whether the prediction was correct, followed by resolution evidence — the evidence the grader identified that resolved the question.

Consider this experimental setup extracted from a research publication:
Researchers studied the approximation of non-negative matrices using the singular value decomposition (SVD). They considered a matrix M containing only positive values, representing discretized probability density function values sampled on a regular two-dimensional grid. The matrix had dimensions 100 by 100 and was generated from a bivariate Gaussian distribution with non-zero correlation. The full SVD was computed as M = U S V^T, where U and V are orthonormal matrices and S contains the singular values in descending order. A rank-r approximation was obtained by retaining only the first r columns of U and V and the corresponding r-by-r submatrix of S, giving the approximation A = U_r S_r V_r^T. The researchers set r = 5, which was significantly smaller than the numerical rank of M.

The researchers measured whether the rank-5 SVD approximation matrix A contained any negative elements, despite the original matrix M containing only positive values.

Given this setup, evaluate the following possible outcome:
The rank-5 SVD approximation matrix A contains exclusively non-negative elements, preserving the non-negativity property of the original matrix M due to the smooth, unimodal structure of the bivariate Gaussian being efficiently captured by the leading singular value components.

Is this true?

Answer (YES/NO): NO